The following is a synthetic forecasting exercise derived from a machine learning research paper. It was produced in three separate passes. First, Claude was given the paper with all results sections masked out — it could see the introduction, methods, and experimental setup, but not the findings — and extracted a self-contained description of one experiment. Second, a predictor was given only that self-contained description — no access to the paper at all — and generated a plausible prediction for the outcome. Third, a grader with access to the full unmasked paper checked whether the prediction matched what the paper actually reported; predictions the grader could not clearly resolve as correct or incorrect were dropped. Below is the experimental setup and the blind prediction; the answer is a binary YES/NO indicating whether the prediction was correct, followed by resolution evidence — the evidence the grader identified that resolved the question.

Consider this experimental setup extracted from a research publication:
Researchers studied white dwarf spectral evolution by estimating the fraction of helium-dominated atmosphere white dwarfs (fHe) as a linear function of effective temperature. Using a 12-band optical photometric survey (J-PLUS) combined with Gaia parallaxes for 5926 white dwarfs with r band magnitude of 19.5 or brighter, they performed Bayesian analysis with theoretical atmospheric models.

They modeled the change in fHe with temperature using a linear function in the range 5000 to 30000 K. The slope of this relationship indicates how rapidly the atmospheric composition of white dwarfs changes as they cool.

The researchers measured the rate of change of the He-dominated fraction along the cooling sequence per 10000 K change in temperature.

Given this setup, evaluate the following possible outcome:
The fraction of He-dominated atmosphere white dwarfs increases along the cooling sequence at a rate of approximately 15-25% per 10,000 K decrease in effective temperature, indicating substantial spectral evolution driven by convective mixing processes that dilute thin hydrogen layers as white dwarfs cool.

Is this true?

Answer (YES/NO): NO